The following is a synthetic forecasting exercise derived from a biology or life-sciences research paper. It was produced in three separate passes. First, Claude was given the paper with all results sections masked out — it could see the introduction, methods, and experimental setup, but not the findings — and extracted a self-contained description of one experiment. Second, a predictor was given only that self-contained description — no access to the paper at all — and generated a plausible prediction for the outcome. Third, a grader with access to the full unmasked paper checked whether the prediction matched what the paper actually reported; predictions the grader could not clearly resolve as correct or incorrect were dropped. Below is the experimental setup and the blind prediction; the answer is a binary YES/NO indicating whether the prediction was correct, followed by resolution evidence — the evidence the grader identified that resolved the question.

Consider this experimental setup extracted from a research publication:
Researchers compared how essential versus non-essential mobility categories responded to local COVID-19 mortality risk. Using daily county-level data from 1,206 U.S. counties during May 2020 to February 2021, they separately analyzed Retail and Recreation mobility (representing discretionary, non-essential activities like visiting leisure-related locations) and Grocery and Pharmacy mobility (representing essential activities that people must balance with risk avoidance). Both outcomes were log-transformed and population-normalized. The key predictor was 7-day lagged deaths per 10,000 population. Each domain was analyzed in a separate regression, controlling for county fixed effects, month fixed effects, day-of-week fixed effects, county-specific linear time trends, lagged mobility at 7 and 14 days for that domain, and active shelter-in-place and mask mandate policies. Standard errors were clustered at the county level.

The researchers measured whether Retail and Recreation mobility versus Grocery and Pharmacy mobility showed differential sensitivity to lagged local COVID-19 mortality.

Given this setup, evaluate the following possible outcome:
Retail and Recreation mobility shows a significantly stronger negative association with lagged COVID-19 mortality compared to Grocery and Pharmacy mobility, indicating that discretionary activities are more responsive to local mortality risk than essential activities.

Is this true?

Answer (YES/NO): YES